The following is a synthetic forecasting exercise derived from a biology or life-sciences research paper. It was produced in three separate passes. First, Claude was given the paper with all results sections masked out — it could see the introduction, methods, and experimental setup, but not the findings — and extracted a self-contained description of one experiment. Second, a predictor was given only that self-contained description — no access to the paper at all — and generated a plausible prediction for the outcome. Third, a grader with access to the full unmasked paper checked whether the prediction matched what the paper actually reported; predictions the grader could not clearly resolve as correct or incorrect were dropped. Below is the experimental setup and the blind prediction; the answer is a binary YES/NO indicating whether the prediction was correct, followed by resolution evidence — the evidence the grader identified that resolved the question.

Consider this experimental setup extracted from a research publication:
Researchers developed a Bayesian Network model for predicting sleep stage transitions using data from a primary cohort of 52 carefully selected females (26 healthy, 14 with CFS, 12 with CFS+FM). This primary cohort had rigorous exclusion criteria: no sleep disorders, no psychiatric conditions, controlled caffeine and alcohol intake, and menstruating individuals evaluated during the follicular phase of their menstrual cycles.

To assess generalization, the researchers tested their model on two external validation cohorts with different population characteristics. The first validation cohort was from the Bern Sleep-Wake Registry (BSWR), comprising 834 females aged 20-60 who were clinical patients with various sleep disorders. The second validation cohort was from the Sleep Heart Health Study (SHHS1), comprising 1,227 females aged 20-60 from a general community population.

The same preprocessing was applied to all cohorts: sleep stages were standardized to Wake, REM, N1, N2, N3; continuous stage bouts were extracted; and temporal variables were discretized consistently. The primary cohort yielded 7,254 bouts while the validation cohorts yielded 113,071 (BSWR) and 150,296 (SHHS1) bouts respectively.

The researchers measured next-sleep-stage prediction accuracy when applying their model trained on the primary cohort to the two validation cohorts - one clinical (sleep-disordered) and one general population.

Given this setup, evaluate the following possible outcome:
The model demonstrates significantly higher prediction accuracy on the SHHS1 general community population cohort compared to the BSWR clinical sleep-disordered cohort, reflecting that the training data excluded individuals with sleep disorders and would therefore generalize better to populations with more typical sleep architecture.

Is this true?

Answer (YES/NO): NO